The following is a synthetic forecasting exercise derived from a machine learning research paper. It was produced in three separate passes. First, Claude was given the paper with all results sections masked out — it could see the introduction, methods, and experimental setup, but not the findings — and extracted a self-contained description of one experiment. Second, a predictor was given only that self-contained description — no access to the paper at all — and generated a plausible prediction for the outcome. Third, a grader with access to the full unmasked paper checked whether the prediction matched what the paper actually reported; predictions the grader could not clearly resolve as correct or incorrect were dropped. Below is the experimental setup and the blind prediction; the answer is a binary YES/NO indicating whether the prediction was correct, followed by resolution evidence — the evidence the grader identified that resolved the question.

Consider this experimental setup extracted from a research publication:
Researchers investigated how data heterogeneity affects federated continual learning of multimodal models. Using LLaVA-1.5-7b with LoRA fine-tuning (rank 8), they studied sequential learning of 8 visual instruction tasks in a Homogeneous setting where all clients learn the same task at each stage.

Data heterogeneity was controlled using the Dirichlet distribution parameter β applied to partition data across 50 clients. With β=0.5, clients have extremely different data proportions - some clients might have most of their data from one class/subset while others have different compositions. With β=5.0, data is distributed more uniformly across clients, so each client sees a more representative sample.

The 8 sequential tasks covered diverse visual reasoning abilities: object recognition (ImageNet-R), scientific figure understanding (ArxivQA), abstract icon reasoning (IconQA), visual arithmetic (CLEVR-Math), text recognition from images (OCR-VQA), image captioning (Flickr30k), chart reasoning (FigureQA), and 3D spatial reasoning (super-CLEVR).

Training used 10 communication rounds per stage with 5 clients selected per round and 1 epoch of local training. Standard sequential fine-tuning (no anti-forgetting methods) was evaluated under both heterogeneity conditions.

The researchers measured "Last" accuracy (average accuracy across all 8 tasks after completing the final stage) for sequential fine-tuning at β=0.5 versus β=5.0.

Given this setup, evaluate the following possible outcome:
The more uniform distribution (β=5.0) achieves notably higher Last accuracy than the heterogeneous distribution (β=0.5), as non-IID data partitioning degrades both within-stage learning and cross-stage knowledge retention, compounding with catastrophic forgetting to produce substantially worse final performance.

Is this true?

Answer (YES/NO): YES